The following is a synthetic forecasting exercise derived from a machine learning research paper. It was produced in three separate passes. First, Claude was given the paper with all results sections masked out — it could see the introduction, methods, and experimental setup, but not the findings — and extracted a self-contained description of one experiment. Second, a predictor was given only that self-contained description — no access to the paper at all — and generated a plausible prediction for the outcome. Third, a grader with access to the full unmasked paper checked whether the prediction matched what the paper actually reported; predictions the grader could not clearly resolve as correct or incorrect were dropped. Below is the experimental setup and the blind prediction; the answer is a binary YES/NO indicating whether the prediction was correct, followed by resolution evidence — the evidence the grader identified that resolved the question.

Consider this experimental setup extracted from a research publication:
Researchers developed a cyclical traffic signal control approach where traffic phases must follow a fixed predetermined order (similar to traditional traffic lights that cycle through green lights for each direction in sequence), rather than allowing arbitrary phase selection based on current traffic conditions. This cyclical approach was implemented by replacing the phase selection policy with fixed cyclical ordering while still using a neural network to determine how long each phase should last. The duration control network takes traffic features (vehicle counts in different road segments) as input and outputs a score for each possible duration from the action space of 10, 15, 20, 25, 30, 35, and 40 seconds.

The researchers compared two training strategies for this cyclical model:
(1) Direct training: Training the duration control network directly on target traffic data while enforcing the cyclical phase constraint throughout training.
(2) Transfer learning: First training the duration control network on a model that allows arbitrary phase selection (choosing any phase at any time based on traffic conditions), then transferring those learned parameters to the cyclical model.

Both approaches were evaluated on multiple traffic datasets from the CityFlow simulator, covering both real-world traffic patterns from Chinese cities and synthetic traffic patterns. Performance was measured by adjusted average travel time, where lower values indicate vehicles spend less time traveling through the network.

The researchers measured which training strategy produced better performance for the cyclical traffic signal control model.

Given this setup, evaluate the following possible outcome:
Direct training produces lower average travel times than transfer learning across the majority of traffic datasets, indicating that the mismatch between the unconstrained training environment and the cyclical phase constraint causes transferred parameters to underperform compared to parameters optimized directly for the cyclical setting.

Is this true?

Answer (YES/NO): NO